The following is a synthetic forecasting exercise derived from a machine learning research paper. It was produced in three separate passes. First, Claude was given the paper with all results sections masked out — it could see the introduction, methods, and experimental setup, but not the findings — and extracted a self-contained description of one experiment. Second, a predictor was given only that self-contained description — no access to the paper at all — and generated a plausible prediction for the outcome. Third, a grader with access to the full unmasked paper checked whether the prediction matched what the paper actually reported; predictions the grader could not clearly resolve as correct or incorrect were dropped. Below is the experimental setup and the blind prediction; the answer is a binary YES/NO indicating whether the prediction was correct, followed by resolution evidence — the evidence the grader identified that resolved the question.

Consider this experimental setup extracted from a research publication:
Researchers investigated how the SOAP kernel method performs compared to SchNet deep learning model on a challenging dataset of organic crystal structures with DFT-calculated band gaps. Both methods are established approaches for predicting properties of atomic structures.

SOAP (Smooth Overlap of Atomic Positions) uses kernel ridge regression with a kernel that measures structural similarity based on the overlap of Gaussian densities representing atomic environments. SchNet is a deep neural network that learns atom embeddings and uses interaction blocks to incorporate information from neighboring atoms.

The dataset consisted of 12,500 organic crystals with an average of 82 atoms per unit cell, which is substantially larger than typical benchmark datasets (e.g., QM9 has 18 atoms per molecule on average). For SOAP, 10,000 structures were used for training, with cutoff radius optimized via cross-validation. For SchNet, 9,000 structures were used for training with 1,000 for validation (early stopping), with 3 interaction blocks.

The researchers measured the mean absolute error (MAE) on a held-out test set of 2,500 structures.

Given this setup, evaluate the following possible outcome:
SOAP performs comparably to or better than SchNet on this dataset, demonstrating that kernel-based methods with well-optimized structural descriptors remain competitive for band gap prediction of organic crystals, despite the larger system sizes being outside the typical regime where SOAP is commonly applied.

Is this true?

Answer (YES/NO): YES